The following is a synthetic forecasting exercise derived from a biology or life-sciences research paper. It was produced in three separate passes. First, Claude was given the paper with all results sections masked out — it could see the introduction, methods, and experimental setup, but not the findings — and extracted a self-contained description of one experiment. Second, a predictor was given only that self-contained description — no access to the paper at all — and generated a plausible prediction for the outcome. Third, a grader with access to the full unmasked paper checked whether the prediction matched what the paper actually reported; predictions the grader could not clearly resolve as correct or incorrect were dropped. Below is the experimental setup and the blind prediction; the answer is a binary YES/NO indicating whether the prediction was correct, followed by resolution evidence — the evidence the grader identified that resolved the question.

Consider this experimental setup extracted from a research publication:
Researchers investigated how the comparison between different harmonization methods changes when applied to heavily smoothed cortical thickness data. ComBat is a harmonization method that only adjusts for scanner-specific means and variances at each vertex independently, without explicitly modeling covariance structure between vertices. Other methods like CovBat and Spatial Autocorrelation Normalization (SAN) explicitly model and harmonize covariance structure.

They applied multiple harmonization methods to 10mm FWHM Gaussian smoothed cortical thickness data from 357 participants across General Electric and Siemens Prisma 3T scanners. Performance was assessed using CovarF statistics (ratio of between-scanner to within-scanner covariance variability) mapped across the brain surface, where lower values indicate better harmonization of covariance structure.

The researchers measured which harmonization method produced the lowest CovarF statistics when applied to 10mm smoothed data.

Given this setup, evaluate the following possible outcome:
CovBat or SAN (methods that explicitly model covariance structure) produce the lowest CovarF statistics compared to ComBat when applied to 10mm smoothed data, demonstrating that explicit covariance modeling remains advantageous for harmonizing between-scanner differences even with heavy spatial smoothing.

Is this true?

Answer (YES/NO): NO